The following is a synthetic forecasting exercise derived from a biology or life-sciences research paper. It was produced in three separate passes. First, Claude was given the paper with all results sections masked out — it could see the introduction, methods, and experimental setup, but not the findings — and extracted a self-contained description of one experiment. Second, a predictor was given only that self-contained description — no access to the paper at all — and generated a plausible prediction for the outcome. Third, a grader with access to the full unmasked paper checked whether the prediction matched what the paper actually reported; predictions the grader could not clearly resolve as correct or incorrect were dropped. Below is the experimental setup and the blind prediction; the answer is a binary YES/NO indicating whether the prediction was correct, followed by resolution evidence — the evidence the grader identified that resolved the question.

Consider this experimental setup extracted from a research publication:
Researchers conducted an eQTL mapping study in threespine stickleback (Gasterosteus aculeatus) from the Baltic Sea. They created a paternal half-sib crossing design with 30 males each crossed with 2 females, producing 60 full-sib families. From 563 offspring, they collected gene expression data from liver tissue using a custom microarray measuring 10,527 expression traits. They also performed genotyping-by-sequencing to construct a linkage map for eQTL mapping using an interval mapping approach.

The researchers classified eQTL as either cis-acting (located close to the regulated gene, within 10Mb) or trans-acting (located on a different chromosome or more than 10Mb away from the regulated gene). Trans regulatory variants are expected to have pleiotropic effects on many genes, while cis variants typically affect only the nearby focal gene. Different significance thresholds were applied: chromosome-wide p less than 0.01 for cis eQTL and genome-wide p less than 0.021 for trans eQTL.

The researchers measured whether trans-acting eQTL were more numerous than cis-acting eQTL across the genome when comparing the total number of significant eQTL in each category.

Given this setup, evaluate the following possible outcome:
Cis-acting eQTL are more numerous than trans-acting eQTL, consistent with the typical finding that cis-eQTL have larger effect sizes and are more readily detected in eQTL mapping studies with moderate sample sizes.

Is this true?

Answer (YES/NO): YES